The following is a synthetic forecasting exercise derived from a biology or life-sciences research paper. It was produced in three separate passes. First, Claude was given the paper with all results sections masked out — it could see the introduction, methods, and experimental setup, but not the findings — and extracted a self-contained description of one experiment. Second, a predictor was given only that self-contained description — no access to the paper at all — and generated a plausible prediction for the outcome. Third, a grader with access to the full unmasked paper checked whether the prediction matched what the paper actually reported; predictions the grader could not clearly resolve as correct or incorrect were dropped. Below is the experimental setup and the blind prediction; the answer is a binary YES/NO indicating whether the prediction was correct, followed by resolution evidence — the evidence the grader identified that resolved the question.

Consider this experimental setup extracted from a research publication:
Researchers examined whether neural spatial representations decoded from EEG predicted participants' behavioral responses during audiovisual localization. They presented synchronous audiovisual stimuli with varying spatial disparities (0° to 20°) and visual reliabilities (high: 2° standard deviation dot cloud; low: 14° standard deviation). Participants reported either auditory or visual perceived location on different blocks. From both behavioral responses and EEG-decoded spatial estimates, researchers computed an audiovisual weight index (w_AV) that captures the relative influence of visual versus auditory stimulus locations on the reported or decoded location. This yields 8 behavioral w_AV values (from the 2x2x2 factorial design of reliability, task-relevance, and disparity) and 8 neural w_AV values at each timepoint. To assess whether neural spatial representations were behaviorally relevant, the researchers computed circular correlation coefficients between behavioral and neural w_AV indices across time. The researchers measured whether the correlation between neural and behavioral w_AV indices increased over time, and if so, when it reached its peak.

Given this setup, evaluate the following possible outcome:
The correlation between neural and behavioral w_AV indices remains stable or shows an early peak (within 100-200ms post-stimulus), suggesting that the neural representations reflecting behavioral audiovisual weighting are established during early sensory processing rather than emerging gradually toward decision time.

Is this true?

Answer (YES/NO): NO